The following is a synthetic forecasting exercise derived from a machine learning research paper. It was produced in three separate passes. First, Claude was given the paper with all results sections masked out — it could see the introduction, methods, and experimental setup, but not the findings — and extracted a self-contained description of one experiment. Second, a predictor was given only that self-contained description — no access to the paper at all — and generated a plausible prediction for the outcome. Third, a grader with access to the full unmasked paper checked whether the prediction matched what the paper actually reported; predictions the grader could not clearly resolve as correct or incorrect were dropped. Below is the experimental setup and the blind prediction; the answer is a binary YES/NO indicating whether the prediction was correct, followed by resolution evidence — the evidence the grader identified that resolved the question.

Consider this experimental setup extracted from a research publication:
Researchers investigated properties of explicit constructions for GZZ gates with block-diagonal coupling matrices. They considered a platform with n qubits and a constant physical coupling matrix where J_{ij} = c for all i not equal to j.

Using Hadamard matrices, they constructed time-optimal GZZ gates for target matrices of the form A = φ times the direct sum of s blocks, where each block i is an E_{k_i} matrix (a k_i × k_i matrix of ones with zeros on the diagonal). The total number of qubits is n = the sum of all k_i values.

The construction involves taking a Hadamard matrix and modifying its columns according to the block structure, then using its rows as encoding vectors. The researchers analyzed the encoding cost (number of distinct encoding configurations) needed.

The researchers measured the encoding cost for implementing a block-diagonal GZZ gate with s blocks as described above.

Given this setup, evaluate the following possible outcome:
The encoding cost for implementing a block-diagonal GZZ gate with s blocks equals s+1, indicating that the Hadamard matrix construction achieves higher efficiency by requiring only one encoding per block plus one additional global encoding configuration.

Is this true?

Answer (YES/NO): NO